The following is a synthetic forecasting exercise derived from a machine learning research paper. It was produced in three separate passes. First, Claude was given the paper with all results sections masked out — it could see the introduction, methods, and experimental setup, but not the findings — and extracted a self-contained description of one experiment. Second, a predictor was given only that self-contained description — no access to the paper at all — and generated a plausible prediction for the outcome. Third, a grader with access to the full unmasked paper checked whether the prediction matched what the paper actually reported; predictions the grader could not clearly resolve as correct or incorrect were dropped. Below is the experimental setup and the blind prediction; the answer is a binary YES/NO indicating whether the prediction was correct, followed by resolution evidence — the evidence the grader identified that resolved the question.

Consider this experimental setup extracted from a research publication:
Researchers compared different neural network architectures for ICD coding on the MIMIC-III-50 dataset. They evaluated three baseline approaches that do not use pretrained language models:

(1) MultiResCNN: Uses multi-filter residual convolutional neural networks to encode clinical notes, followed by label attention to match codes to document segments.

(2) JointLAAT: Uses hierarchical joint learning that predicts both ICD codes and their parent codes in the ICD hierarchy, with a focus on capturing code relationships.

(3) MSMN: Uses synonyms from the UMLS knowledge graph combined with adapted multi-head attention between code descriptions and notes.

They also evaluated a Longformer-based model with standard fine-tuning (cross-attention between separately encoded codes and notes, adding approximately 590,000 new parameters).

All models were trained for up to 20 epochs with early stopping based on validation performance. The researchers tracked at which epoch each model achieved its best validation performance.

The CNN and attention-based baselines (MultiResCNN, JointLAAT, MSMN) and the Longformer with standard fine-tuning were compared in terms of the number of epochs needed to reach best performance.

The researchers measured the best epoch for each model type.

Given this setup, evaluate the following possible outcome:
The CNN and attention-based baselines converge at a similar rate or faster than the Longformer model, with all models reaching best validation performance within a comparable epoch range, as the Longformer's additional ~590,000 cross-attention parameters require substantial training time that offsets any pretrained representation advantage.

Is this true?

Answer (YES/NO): YES